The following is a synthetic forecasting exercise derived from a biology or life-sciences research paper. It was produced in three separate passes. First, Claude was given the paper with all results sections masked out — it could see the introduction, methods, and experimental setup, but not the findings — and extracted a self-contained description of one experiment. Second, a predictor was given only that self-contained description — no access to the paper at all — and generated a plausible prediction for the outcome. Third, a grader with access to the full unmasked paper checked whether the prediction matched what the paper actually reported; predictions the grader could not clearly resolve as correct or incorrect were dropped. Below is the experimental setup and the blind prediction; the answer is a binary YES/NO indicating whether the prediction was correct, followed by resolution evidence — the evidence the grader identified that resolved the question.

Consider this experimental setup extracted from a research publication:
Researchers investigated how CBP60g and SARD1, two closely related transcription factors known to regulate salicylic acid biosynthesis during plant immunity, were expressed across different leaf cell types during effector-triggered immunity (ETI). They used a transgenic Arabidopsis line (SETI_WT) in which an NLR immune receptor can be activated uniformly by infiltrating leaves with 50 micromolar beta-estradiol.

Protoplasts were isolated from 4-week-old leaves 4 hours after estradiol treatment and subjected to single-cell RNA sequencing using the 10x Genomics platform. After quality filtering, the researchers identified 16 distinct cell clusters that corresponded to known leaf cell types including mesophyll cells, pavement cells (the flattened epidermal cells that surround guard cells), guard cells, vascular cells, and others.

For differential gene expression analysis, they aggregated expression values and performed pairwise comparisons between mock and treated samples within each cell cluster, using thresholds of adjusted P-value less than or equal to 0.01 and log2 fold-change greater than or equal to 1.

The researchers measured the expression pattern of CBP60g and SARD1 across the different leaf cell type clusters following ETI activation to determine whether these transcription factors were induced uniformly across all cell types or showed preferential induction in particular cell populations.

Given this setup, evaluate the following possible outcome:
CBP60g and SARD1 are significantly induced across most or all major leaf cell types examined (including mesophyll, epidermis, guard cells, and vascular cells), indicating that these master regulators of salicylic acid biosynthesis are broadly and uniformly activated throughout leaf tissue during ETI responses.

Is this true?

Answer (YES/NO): NO